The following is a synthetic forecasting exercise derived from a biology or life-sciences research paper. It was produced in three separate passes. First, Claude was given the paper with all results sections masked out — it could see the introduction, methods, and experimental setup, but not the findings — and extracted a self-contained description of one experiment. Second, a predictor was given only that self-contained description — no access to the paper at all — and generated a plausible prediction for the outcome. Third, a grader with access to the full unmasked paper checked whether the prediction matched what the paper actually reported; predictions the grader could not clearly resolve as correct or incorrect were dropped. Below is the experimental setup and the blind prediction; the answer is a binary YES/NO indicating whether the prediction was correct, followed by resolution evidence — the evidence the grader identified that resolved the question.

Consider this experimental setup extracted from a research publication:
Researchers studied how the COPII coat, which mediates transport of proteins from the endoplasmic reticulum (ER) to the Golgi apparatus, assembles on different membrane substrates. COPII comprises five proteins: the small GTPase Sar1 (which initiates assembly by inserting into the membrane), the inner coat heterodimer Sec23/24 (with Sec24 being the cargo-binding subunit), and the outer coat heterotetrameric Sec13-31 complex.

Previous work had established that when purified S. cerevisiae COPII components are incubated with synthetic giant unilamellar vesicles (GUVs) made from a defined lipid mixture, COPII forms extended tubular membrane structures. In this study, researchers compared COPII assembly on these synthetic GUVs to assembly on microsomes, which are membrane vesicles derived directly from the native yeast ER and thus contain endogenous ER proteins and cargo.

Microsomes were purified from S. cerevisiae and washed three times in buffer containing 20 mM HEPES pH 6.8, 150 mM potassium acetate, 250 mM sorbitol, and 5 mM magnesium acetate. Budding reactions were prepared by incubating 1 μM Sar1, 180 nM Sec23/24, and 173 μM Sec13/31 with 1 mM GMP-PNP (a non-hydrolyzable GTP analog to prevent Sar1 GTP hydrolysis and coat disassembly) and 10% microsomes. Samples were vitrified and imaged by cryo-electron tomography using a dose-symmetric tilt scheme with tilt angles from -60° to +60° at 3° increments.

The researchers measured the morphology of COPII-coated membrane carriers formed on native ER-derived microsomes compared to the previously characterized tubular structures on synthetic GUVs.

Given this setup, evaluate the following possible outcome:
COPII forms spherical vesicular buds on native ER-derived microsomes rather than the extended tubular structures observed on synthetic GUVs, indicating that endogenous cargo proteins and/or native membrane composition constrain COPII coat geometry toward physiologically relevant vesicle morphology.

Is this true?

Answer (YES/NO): YES